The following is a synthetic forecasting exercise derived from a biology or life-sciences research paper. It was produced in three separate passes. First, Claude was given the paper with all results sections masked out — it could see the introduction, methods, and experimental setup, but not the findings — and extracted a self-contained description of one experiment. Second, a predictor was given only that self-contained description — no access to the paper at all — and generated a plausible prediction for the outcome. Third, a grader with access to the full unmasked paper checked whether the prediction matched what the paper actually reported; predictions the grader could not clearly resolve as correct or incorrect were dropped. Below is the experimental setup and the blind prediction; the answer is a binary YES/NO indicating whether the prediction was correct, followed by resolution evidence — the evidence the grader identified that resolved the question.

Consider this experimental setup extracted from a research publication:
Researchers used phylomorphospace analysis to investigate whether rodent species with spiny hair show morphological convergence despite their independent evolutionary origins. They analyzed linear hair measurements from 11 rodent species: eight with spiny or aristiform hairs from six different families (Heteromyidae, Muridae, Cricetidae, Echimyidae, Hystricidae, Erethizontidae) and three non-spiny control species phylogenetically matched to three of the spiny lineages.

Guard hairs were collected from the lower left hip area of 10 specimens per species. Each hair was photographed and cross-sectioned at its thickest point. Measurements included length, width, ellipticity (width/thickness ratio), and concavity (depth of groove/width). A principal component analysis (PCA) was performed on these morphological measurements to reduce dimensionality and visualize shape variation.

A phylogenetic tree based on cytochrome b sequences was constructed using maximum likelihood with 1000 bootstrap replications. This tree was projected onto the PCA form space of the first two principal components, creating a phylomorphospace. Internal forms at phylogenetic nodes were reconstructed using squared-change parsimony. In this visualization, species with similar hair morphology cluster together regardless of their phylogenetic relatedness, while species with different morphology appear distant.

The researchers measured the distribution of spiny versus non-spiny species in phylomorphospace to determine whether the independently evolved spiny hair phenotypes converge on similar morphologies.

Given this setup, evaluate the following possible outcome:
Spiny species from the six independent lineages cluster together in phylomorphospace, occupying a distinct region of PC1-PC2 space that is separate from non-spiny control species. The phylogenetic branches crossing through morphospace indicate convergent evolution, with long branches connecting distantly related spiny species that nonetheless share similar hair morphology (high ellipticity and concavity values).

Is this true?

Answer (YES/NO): NO